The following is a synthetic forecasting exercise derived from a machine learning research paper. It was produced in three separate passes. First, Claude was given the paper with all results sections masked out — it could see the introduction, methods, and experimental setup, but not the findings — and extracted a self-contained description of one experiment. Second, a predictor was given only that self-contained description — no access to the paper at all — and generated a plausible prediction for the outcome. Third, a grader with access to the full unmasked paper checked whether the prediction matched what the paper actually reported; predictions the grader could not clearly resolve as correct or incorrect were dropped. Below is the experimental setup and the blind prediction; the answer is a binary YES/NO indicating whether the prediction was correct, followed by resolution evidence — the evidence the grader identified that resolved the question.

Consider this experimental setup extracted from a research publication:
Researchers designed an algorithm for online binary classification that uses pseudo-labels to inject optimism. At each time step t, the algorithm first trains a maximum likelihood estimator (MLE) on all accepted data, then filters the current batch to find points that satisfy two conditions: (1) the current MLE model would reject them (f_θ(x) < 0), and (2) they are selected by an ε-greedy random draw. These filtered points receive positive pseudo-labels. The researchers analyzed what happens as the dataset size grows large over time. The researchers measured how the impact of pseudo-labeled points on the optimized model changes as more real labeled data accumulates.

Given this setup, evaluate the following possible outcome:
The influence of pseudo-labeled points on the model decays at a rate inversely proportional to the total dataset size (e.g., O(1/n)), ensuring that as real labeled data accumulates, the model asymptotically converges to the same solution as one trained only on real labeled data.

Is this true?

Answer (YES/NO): NO